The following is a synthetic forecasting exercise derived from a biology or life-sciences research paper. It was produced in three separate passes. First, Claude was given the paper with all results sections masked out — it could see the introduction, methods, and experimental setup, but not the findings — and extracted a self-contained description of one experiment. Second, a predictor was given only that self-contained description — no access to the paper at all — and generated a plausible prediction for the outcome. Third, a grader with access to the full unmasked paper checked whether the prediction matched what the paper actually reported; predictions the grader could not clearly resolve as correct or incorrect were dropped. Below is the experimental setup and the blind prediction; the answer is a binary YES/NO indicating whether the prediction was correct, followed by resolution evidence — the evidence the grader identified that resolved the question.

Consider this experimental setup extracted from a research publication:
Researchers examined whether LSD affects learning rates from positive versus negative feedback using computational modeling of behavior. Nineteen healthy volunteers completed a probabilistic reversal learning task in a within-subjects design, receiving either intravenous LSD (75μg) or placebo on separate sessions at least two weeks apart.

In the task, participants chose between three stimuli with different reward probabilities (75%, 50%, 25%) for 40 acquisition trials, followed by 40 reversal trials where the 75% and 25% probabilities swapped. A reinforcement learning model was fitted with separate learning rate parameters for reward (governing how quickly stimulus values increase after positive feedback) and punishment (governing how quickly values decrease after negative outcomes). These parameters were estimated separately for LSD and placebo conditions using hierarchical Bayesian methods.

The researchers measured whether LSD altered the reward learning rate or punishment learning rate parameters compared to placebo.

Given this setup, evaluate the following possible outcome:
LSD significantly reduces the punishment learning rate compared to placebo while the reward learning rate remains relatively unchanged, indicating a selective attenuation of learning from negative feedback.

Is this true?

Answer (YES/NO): NO